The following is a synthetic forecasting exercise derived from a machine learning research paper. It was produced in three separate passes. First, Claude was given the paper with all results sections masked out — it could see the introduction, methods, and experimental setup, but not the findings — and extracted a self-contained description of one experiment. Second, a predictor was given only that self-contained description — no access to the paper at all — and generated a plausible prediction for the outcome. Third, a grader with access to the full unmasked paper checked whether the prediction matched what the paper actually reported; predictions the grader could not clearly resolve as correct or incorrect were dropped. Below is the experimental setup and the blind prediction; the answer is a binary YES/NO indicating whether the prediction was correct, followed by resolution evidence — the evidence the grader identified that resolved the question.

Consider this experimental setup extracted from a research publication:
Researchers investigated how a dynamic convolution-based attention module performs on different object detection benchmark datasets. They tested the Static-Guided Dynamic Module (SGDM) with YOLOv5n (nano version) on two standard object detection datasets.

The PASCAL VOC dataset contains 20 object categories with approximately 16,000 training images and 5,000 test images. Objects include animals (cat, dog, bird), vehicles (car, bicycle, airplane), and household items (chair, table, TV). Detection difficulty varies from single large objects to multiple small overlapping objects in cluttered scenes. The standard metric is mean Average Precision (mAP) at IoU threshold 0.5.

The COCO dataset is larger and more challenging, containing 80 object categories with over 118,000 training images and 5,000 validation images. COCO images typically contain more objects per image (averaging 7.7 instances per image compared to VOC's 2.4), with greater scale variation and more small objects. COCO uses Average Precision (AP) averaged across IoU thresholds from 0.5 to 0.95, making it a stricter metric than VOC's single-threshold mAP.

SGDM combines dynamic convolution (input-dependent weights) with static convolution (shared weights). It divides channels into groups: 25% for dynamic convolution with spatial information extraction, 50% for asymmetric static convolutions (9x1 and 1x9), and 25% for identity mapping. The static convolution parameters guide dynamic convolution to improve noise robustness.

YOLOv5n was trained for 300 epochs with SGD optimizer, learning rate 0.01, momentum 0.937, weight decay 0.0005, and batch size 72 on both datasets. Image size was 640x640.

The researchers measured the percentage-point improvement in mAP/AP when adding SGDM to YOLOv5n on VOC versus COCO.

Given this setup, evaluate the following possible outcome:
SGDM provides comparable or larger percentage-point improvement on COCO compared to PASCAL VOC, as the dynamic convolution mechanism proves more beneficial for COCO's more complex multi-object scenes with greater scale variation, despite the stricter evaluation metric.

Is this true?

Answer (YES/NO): NO